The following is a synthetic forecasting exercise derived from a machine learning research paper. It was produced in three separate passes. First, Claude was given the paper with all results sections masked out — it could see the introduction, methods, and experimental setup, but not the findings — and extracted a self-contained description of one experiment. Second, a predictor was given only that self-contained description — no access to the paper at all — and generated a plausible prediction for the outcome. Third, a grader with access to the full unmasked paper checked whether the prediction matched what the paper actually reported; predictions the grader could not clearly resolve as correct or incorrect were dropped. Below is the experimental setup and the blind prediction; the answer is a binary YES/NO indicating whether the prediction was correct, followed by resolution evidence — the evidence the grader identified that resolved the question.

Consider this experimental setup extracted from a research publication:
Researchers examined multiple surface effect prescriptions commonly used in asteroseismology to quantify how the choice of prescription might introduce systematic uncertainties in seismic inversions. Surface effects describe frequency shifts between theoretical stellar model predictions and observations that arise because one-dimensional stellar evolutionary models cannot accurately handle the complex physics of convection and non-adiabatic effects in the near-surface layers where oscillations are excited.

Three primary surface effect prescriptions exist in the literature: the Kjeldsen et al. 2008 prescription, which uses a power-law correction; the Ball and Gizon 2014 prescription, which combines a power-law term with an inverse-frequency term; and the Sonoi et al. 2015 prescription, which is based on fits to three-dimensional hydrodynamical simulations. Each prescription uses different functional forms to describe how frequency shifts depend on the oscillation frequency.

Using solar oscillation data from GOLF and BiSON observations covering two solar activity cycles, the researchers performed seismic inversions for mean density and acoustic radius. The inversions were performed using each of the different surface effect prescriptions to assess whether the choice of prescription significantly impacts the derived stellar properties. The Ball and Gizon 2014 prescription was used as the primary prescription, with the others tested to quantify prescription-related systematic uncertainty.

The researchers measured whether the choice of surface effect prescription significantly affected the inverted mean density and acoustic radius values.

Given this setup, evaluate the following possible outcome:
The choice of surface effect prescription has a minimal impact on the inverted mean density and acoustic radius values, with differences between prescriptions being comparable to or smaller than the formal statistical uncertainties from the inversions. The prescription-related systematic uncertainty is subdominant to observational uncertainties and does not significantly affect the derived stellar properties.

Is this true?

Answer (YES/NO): NO